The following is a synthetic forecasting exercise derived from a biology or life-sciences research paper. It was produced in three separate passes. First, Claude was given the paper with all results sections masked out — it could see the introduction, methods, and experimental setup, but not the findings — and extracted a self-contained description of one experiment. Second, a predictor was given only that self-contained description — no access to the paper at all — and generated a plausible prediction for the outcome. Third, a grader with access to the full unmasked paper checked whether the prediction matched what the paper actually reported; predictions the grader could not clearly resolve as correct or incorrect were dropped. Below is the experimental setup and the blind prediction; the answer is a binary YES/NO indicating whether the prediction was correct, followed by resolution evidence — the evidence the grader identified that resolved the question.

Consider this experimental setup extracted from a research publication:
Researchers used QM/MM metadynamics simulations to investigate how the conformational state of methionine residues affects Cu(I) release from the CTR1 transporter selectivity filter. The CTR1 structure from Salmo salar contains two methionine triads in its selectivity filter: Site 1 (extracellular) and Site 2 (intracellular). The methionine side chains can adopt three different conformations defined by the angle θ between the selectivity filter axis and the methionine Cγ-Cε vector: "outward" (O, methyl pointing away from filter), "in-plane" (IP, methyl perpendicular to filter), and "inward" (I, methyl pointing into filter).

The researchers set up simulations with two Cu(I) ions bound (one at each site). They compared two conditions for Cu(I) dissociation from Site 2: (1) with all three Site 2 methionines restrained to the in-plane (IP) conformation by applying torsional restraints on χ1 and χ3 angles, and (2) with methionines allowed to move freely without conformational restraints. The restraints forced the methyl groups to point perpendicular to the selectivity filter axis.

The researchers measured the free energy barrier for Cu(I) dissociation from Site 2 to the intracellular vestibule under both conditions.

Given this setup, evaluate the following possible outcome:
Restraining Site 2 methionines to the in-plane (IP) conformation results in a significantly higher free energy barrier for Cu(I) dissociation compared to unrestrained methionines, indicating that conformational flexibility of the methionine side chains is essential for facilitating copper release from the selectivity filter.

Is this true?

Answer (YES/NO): NO